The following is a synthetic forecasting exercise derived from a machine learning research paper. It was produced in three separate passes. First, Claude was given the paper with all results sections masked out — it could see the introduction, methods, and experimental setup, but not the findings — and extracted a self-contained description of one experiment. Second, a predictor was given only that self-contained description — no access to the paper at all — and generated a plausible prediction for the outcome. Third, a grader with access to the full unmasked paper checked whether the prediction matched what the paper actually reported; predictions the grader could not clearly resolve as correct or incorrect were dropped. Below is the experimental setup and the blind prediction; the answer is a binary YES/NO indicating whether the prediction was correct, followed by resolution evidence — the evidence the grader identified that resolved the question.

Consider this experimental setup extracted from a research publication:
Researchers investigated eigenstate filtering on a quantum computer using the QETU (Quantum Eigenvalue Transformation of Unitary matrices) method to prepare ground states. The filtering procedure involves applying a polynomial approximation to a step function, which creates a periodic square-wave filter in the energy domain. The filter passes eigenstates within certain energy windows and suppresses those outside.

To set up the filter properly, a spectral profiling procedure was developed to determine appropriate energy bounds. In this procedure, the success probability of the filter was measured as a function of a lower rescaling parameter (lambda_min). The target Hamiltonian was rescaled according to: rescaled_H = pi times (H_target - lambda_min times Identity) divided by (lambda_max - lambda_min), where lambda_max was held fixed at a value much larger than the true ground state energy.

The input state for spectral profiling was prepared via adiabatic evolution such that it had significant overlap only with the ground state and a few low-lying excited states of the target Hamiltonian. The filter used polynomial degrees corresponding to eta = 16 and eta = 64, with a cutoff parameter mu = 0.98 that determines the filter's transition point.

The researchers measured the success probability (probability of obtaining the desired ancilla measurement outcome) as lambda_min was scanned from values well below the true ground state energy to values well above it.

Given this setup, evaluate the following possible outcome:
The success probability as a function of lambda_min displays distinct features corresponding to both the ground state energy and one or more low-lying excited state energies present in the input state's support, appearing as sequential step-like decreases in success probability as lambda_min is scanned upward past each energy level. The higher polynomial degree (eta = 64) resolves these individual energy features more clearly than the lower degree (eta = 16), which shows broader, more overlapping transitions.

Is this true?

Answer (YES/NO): NO